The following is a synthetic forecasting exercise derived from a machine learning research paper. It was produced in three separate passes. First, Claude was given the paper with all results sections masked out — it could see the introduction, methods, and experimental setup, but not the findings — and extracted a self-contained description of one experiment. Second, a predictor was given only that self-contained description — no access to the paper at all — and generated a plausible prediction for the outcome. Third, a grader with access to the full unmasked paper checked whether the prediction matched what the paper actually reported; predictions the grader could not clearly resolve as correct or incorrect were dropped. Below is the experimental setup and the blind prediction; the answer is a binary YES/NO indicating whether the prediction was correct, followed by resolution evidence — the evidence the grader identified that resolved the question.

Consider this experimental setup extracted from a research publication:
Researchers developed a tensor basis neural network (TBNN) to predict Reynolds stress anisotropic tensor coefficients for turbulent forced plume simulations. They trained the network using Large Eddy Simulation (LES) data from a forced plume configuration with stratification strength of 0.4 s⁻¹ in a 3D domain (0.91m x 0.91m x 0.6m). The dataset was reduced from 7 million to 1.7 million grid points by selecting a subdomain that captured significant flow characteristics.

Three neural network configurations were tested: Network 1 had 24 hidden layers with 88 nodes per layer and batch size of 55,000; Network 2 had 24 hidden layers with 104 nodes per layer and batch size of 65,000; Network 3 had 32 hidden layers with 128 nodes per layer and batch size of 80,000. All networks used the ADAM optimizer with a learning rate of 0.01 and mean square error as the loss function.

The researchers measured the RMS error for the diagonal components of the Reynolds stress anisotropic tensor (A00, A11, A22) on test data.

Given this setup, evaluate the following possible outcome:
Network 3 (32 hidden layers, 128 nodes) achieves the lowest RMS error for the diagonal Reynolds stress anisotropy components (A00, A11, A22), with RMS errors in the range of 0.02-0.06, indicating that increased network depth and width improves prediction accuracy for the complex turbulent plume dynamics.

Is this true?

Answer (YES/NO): NO